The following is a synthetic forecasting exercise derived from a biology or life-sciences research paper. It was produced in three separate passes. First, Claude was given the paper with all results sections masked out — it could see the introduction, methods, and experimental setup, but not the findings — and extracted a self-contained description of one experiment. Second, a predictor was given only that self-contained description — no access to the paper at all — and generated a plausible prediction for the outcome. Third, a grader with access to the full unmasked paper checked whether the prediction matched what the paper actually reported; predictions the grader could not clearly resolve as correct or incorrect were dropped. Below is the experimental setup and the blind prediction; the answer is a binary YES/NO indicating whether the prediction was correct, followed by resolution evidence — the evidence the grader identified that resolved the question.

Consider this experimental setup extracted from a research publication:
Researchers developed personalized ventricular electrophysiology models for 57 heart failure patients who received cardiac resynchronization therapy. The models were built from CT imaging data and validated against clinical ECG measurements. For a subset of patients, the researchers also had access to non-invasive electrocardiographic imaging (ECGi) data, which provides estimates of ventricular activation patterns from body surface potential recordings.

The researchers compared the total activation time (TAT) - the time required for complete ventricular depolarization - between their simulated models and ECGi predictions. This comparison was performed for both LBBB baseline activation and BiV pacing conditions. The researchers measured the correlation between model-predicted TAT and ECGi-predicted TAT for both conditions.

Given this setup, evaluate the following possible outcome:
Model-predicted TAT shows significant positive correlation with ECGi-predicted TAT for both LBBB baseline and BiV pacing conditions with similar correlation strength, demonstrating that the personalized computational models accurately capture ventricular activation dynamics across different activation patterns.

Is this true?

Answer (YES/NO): NO